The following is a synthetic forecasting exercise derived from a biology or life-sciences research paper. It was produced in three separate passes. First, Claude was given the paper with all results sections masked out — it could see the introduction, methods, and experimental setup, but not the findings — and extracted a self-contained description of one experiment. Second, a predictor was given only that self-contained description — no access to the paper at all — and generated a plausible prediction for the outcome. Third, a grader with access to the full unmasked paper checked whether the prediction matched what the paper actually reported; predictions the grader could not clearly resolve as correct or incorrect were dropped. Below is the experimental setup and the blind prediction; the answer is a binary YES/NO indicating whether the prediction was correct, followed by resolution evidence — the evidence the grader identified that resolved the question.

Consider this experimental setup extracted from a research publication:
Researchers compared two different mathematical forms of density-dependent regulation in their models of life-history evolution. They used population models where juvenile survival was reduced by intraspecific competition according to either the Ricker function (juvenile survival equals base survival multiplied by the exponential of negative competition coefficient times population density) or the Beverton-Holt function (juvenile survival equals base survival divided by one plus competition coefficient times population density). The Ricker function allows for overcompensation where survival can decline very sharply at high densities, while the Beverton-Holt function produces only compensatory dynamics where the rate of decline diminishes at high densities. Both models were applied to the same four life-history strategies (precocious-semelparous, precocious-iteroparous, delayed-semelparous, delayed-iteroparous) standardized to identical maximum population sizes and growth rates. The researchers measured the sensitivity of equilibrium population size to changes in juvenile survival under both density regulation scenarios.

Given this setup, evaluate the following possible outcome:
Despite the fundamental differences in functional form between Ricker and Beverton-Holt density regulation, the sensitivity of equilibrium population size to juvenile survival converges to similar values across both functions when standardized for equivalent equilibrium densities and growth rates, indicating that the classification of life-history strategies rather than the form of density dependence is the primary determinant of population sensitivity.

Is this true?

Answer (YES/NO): NO